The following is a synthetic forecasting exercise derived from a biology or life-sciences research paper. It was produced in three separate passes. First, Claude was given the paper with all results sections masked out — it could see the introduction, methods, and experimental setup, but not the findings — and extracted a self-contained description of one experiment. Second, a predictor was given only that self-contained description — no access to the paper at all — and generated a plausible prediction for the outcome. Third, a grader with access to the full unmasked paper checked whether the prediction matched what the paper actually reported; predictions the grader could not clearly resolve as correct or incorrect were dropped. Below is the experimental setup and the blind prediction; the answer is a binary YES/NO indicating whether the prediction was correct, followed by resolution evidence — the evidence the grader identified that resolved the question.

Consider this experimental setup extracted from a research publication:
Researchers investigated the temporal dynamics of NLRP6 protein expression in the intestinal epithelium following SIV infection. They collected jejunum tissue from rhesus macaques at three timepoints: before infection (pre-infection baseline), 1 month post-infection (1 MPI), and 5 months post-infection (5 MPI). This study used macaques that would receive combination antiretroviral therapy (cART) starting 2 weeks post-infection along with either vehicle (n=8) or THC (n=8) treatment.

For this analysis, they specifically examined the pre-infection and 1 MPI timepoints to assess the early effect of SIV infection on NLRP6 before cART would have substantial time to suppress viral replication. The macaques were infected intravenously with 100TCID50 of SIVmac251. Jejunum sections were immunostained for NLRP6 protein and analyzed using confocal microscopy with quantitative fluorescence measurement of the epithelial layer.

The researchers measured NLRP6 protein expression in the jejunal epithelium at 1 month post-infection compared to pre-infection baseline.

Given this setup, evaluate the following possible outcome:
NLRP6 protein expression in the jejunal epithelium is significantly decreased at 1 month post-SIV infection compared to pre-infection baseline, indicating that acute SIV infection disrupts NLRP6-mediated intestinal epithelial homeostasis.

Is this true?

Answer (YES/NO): NO